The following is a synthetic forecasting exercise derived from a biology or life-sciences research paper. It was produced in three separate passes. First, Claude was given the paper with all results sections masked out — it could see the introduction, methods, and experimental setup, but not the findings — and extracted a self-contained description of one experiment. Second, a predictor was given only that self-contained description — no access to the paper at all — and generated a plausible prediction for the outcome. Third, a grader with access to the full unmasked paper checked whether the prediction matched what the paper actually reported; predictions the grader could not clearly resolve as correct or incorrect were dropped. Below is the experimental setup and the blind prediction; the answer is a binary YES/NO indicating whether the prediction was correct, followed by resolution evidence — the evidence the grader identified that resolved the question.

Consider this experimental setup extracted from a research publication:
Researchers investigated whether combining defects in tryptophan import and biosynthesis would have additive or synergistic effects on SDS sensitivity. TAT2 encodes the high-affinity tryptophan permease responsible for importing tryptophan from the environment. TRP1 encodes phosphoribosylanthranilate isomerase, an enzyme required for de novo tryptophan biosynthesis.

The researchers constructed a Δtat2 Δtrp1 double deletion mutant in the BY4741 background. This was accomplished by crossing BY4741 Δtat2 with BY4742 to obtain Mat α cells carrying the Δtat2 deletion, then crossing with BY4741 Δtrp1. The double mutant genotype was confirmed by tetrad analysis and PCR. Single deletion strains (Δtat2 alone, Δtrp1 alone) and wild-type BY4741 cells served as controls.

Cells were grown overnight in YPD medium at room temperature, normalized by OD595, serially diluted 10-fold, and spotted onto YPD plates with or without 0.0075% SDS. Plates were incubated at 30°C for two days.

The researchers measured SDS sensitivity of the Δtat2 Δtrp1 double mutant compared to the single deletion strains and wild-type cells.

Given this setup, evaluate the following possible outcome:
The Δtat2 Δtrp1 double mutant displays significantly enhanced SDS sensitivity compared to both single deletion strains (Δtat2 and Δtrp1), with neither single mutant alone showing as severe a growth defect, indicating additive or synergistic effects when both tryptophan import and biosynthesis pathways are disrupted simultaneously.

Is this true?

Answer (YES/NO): NO